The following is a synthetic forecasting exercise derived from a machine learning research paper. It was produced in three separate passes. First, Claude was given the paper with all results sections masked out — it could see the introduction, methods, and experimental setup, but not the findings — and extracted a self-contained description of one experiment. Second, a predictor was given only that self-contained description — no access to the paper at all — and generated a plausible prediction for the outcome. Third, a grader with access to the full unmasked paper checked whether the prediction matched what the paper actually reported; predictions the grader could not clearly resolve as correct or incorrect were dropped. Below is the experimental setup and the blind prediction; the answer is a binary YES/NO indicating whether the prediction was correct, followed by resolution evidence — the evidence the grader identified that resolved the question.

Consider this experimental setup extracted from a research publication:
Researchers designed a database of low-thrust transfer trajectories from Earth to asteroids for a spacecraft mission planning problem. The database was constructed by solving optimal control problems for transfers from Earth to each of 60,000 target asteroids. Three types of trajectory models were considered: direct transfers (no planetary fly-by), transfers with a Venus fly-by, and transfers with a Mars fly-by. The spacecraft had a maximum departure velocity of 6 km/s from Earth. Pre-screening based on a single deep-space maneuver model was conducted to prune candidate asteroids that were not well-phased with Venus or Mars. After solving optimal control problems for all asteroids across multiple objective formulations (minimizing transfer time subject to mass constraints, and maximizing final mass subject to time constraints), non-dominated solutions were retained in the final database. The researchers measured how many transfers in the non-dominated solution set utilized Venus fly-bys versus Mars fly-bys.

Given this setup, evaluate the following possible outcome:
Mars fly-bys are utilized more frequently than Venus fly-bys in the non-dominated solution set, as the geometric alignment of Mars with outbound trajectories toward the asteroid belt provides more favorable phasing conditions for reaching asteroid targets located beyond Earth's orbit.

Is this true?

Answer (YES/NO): YES